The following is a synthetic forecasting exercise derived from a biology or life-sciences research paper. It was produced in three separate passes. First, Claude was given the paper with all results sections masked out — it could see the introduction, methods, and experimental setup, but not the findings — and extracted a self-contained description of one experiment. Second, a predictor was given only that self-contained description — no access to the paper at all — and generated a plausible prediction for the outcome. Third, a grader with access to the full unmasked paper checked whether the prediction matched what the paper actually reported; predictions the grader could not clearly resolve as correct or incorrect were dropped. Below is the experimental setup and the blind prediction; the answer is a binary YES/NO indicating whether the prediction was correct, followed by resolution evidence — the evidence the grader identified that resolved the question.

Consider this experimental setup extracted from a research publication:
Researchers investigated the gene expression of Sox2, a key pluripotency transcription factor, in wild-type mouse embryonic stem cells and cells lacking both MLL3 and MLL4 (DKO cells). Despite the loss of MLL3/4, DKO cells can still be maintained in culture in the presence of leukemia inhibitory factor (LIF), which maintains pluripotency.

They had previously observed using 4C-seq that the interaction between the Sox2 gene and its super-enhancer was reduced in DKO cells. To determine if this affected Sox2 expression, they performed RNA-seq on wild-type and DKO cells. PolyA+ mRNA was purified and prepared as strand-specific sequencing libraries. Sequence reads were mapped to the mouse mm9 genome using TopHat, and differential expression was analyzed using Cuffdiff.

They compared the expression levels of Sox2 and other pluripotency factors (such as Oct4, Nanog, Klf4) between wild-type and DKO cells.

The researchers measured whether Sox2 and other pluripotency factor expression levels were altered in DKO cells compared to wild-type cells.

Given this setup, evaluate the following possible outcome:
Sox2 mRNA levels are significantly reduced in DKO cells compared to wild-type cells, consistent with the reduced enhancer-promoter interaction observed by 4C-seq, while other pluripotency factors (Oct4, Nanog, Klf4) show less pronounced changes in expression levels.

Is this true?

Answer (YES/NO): YES